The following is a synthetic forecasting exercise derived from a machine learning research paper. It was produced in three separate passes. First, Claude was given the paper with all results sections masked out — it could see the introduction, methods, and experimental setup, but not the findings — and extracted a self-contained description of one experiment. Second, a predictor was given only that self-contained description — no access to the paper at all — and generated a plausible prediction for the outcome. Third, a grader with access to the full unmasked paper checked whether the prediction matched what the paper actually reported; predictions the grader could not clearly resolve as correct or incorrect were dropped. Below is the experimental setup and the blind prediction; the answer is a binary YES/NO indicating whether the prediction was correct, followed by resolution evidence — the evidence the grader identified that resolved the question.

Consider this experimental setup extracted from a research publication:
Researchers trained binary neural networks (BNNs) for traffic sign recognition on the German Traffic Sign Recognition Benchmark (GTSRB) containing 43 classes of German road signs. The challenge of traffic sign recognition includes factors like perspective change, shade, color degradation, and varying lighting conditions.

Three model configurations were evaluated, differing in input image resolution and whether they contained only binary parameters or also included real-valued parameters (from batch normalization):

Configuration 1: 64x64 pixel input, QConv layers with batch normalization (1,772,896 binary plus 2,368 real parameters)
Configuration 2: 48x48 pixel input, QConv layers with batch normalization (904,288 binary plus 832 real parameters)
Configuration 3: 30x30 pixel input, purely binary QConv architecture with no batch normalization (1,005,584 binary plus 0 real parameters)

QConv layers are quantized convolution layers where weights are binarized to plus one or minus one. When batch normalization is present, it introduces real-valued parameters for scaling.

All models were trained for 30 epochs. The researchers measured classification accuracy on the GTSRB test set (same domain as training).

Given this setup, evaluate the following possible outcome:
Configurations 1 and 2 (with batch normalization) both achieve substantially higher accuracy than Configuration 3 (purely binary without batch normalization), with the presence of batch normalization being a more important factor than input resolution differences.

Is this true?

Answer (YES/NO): YES